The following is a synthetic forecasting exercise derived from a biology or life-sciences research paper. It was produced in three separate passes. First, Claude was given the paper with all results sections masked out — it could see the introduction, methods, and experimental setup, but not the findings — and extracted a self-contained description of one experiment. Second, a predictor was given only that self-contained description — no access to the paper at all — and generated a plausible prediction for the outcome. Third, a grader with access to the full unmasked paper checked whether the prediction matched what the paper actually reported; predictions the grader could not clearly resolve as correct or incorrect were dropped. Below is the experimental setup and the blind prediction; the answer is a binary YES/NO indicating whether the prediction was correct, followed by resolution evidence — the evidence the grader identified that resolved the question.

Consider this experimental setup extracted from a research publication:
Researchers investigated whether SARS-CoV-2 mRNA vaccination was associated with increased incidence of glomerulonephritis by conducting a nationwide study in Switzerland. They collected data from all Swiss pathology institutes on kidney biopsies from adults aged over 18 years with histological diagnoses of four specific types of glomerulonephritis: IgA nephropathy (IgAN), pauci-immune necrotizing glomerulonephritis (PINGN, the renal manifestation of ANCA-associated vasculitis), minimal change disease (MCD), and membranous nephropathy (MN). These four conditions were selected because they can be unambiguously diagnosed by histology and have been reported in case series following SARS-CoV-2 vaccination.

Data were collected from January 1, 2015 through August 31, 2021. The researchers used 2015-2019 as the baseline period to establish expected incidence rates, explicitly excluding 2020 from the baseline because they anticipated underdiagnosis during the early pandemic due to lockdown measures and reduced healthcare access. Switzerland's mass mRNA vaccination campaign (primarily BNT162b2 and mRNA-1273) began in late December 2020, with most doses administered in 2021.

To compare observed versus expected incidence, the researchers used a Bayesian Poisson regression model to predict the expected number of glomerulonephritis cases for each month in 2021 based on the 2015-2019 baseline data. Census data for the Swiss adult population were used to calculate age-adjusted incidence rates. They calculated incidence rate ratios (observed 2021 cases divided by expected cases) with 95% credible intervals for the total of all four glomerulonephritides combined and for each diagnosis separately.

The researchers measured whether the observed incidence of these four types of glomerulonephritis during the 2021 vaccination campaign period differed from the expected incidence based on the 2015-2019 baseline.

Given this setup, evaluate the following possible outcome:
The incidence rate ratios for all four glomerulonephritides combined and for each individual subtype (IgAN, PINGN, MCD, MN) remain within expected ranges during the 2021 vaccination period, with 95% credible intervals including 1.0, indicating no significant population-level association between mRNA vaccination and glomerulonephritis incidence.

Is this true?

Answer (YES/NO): YES